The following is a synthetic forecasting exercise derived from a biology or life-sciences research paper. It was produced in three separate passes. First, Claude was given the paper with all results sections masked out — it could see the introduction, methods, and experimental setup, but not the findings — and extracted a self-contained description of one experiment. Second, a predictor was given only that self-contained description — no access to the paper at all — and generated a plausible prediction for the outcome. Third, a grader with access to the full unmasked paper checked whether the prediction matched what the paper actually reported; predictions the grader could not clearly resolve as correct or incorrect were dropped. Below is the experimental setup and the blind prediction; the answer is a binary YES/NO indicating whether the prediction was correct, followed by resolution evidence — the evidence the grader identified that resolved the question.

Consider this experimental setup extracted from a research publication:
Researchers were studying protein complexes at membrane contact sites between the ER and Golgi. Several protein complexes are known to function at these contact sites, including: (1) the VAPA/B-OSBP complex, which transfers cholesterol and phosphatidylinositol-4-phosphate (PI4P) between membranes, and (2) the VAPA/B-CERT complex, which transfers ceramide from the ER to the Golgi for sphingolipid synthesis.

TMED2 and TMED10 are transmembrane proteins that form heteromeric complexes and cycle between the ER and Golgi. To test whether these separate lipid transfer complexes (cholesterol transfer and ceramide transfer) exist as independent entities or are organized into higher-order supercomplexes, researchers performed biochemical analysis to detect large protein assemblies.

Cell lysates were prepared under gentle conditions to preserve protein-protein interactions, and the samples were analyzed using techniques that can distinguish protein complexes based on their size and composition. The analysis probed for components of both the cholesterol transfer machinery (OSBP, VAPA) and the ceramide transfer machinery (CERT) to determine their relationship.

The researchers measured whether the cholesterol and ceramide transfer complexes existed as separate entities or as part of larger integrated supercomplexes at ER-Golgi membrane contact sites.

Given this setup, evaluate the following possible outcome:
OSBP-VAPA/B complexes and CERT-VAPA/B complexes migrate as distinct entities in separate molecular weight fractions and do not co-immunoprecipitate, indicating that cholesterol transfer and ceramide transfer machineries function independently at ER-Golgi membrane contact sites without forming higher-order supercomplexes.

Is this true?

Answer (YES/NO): NO